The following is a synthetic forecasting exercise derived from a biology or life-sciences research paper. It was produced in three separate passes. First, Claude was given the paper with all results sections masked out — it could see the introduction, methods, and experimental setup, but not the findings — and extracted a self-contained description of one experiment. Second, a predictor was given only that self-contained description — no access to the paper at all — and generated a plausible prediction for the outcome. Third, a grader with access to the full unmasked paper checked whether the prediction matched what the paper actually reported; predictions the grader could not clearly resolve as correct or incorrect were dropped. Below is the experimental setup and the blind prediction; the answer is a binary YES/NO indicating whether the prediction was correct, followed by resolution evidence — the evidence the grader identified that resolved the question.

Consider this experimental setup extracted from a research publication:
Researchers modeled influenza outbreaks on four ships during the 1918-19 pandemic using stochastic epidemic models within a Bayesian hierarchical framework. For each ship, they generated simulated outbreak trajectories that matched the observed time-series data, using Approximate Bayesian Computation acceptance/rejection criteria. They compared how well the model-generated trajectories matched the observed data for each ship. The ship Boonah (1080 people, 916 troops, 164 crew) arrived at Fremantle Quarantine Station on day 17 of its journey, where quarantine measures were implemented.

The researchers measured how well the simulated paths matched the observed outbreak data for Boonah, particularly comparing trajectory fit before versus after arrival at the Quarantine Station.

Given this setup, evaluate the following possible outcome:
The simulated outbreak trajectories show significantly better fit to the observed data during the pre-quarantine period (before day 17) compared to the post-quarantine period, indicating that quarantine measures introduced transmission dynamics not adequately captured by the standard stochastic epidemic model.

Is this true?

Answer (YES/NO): YES